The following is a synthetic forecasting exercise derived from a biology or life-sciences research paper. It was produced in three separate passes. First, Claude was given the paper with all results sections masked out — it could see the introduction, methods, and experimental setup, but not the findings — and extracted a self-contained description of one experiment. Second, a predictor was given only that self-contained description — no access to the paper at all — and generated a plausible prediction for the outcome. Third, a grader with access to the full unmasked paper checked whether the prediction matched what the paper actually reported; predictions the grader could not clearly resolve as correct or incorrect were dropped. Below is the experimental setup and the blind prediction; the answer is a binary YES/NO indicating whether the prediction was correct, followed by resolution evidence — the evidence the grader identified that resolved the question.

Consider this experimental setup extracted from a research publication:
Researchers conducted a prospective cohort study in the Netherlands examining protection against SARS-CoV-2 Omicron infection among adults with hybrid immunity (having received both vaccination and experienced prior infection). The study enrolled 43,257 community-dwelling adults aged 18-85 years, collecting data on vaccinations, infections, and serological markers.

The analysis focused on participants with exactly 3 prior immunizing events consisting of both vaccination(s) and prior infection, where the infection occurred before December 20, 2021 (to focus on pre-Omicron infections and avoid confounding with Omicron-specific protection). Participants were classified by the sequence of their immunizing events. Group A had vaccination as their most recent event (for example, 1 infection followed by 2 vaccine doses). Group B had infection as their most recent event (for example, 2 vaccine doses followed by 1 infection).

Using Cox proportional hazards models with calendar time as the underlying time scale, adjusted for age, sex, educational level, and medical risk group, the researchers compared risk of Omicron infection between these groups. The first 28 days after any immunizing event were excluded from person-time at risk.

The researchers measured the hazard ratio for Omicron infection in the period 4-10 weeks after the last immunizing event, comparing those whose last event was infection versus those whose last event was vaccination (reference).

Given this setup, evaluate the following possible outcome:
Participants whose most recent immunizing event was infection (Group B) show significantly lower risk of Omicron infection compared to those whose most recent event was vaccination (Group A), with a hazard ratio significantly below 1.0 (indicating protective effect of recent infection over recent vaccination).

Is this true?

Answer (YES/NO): YES